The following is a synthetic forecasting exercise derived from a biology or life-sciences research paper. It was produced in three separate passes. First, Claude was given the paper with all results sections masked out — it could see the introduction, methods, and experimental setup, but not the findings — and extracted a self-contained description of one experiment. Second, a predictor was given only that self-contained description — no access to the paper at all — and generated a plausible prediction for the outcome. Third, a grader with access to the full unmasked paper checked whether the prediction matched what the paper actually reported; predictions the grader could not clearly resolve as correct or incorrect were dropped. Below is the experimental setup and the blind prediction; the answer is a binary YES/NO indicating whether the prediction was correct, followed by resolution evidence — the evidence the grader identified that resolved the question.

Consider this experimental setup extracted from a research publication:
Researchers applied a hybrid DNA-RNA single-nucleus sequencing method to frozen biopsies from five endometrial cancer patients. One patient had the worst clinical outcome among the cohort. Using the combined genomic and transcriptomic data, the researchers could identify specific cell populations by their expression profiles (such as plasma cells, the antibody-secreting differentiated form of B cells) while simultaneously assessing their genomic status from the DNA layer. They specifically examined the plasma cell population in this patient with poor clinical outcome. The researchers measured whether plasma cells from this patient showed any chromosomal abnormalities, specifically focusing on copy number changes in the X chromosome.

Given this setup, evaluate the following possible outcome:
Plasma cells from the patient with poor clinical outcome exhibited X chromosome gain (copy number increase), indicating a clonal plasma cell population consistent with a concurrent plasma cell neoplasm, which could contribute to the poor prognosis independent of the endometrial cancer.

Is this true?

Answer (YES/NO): NO